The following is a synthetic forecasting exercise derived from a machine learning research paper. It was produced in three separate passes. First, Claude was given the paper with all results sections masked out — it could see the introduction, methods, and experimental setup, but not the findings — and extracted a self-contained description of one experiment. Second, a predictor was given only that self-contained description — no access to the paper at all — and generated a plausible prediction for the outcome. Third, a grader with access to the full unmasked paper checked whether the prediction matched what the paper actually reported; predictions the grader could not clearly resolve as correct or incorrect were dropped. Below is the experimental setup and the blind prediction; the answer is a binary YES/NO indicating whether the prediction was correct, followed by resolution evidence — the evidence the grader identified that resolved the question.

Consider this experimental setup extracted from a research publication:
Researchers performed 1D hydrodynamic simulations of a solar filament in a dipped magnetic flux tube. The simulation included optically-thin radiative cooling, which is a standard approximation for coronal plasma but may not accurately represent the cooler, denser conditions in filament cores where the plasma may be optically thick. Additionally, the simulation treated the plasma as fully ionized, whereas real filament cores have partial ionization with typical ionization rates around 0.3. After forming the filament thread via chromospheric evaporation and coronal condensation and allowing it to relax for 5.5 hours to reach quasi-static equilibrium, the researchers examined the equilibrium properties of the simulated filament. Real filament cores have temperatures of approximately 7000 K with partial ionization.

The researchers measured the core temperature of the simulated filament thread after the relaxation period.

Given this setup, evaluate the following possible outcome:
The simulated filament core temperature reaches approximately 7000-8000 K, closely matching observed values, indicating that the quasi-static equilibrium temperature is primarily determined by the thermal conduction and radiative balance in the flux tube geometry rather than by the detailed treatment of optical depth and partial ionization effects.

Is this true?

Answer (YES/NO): NO